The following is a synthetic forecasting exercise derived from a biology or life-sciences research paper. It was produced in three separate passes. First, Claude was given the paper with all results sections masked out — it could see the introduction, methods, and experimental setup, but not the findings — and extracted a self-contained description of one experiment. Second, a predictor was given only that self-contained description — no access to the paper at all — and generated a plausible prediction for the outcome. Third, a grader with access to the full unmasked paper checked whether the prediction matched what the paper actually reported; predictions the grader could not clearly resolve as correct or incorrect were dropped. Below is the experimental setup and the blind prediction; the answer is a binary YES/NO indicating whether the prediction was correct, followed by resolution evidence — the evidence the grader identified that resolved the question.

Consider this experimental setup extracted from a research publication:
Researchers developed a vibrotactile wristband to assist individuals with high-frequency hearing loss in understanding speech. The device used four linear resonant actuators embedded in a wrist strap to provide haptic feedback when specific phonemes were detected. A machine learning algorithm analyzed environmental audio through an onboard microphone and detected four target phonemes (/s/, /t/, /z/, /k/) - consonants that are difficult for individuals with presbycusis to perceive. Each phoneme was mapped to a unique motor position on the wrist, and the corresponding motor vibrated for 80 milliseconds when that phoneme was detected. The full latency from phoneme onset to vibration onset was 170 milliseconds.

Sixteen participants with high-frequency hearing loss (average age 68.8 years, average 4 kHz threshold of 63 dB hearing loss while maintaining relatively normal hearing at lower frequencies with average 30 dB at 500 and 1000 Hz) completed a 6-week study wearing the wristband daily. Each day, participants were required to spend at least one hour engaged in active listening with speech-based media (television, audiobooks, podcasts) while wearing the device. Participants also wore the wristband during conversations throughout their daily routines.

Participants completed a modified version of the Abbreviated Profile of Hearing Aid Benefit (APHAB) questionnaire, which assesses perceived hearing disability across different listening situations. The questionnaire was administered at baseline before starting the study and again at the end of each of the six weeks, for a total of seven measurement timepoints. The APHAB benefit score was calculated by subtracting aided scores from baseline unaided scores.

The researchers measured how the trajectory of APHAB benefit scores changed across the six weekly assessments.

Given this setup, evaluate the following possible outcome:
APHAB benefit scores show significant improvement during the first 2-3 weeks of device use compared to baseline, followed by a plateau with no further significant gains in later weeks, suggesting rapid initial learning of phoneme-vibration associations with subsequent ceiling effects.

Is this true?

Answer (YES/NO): NO